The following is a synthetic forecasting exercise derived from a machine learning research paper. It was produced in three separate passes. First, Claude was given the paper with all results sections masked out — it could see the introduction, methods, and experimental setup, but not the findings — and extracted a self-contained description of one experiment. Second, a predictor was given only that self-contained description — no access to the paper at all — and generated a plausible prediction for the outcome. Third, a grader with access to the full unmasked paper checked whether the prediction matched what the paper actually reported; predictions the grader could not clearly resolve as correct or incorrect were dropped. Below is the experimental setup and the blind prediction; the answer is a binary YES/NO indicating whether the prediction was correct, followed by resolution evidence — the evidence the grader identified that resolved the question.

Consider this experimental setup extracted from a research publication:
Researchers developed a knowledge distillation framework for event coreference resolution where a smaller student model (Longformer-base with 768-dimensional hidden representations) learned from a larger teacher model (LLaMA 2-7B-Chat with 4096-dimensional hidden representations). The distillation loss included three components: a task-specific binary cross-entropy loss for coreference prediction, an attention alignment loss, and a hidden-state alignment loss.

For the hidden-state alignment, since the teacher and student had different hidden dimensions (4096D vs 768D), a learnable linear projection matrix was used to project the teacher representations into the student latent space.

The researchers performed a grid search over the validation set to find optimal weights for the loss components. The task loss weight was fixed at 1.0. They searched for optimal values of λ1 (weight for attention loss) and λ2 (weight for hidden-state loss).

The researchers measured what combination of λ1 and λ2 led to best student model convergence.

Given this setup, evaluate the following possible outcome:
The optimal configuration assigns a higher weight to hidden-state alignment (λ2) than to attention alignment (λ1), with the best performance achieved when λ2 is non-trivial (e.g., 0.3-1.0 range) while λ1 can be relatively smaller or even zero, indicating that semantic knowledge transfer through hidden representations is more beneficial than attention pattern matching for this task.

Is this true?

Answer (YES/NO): NO